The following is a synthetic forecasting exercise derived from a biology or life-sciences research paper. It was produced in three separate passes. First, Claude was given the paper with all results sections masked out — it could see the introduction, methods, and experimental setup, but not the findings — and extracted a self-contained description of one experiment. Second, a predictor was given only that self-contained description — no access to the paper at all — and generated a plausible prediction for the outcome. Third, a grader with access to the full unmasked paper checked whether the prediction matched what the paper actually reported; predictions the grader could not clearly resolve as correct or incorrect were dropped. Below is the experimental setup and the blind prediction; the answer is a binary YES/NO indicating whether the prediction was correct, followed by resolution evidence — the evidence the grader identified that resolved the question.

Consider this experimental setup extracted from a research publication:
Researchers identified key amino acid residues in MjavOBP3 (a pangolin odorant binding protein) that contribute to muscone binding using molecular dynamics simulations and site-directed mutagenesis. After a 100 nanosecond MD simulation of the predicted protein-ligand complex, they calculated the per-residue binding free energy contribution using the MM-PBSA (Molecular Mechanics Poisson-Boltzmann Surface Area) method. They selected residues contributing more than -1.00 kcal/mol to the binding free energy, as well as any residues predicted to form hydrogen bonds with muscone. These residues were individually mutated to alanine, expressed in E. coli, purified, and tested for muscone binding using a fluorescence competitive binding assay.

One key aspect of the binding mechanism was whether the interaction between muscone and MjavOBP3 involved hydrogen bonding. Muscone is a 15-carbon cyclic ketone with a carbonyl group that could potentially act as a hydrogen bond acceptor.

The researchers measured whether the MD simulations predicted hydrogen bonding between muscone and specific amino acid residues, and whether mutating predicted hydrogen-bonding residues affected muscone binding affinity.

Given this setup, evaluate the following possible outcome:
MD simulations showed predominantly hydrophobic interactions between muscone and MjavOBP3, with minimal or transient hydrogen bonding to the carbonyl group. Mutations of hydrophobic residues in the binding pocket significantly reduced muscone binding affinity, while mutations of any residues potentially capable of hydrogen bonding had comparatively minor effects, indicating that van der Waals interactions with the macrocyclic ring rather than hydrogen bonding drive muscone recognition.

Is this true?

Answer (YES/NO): NO